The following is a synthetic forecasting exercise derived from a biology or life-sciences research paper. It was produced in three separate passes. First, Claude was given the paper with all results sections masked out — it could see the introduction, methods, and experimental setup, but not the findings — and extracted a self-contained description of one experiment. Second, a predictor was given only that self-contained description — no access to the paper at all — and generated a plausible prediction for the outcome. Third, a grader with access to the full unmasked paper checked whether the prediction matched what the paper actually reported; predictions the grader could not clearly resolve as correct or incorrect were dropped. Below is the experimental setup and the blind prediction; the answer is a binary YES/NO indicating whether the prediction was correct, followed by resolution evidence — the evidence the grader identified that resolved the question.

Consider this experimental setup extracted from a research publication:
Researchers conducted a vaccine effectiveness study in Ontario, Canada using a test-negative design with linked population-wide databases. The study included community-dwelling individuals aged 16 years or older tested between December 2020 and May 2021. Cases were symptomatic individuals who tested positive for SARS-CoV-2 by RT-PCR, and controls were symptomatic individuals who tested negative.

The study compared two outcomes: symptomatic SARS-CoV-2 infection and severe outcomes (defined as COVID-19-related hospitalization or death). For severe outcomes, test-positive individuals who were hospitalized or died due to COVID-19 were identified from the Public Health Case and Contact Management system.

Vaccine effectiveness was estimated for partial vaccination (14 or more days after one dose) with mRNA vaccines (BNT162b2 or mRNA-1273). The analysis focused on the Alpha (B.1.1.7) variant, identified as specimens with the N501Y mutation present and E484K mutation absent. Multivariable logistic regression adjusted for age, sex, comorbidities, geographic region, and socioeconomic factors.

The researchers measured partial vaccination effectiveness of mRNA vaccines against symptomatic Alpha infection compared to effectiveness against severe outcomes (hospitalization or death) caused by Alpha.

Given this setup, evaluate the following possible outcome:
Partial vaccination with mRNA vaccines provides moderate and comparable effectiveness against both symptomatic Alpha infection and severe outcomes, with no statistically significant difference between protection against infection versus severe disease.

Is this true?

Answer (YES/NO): NO